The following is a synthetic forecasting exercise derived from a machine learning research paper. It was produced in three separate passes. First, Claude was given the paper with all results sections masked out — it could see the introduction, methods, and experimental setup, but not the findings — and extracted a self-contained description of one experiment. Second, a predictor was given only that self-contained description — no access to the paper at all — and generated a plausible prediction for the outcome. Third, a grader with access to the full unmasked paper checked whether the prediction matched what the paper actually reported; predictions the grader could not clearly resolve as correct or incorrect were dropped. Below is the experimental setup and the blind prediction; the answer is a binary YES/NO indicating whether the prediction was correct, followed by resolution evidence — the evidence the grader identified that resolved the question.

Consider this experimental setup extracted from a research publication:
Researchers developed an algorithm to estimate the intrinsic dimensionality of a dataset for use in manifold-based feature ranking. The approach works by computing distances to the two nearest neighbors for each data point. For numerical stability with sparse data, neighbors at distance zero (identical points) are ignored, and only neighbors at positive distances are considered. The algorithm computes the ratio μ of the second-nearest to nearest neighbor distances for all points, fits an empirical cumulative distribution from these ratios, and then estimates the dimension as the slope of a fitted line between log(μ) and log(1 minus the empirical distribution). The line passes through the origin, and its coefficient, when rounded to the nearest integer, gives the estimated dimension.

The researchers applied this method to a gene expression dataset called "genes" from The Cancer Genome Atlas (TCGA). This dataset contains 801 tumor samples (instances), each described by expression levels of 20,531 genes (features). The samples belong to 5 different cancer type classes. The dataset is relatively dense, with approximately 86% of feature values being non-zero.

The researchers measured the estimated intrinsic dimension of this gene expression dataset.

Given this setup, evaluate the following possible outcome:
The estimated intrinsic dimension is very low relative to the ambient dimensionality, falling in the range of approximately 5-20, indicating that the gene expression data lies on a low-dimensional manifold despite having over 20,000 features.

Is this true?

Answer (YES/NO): NO